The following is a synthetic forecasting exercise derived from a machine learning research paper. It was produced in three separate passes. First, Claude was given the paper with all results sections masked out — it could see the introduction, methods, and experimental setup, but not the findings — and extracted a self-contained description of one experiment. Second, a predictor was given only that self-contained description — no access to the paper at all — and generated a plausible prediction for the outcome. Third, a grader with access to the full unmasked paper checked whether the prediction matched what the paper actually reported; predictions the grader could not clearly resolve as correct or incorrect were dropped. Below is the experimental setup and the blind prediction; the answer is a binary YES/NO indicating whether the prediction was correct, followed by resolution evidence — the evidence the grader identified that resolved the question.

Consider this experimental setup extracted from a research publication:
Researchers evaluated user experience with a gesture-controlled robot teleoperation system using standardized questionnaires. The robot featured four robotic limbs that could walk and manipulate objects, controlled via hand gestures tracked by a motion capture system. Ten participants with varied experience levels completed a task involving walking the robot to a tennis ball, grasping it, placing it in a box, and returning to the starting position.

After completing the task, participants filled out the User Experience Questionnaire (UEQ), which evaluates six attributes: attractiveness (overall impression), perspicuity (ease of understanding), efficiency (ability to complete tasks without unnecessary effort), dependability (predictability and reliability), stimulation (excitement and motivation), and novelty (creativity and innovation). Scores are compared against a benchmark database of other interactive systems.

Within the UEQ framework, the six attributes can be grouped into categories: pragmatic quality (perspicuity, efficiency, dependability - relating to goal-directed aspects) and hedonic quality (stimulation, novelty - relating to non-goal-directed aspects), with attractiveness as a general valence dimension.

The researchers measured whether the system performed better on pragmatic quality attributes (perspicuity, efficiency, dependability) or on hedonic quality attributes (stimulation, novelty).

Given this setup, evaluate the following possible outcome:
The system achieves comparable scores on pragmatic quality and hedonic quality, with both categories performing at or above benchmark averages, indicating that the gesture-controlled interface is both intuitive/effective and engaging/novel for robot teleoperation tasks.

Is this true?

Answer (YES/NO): NO